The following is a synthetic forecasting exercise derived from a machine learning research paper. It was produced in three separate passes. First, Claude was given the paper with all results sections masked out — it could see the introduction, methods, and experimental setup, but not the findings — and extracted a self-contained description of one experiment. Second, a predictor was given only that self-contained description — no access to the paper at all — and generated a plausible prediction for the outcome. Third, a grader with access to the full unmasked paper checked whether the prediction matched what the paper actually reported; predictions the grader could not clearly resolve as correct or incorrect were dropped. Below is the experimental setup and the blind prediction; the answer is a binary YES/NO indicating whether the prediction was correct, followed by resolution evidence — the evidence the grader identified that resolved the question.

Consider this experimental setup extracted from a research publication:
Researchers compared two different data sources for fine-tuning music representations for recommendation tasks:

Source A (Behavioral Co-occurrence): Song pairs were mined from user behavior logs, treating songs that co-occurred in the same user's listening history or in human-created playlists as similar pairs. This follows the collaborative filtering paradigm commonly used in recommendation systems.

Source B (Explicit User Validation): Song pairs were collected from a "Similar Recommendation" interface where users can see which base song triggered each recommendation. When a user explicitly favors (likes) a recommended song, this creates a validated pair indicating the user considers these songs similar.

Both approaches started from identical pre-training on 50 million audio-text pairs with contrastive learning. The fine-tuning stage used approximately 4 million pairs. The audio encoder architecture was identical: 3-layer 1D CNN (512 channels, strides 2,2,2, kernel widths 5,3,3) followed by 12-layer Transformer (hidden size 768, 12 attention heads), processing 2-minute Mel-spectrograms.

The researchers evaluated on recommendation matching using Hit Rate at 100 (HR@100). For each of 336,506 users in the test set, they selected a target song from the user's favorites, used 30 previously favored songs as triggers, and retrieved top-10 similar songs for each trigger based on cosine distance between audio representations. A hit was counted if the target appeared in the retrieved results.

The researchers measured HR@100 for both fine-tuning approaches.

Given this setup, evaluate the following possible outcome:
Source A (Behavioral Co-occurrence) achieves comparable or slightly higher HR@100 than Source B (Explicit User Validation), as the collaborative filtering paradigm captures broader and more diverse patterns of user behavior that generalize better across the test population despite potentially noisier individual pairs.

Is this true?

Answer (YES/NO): NO